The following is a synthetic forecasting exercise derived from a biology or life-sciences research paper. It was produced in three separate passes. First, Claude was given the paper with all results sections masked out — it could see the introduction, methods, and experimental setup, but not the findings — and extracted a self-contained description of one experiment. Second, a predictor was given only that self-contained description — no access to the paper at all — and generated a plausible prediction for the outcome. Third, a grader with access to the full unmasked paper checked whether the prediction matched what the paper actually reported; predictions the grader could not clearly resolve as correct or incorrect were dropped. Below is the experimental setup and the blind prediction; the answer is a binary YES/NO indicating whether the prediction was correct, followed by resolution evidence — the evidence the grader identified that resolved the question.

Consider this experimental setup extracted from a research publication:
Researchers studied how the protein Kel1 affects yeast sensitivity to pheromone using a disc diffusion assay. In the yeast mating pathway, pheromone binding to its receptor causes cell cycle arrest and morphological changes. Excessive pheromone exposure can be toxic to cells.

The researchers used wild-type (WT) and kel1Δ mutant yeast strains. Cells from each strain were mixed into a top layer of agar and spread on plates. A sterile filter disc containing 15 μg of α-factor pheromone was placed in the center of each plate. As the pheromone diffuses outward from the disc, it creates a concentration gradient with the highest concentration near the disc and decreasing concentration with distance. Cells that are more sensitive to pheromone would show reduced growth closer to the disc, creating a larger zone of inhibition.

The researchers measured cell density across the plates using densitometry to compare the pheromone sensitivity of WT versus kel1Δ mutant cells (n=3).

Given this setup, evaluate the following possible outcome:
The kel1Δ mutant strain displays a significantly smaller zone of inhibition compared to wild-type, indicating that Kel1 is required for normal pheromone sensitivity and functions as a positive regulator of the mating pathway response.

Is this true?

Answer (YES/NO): NO